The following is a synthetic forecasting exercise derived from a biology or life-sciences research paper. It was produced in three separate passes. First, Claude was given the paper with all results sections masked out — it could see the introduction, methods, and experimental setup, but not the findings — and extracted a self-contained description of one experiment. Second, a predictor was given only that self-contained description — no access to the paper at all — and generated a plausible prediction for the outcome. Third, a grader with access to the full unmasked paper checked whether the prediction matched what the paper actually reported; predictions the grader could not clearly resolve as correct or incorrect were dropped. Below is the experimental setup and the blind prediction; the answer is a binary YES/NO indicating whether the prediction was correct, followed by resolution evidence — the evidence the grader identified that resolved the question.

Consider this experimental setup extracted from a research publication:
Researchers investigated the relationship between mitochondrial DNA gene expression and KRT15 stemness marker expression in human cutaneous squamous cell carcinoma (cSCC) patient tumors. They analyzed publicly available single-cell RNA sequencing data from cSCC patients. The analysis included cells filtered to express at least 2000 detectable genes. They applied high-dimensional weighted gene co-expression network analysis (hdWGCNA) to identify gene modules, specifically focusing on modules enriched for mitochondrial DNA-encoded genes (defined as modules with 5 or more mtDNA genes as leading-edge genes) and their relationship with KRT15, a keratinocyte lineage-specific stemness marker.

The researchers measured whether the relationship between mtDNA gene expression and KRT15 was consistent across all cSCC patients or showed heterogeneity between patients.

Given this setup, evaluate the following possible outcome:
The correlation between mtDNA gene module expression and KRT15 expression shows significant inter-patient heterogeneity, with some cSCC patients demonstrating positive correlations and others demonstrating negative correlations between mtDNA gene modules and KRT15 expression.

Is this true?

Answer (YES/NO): NO